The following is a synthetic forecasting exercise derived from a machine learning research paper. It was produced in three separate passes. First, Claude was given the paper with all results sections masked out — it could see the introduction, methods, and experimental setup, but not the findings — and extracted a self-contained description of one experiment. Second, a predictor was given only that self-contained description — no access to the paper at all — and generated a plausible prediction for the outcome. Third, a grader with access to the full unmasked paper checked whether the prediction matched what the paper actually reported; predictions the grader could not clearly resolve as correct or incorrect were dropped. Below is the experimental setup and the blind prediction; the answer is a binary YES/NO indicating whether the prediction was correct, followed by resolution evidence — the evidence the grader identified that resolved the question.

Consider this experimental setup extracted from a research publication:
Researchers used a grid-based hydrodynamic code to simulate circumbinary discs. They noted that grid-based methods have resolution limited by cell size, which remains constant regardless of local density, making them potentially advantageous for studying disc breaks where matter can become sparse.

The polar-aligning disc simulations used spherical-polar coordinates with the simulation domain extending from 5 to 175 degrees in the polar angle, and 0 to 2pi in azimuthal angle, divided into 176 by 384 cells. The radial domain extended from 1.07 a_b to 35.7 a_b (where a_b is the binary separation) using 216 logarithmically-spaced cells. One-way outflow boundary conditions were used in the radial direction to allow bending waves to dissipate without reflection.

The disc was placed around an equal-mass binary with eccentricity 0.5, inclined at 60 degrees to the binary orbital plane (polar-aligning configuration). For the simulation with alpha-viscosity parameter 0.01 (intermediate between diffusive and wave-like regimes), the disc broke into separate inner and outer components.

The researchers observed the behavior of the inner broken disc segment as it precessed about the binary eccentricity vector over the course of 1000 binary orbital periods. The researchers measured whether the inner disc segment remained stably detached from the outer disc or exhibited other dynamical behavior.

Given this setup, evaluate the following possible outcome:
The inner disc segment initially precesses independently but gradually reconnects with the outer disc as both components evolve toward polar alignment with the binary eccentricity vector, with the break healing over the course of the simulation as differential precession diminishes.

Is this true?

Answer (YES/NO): NO